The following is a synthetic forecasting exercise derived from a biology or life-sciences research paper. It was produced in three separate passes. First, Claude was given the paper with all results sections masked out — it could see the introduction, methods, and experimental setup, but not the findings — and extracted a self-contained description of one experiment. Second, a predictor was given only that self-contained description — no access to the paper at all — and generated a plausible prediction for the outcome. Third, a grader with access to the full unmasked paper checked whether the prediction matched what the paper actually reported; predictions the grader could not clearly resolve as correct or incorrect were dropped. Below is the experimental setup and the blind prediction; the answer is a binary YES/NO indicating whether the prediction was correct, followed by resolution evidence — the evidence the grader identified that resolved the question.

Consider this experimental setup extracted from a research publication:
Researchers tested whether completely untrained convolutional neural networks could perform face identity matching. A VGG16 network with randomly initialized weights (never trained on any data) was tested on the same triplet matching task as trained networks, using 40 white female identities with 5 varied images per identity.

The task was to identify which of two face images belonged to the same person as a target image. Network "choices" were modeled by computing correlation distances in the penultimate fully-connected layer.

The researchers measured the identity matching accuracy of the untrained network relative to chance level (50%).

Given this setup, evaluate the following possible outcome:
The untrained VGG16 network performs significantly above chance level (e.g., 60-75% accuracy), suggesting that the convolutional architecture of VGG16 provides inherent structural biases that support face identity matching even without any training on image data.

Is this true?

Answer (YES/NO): NO